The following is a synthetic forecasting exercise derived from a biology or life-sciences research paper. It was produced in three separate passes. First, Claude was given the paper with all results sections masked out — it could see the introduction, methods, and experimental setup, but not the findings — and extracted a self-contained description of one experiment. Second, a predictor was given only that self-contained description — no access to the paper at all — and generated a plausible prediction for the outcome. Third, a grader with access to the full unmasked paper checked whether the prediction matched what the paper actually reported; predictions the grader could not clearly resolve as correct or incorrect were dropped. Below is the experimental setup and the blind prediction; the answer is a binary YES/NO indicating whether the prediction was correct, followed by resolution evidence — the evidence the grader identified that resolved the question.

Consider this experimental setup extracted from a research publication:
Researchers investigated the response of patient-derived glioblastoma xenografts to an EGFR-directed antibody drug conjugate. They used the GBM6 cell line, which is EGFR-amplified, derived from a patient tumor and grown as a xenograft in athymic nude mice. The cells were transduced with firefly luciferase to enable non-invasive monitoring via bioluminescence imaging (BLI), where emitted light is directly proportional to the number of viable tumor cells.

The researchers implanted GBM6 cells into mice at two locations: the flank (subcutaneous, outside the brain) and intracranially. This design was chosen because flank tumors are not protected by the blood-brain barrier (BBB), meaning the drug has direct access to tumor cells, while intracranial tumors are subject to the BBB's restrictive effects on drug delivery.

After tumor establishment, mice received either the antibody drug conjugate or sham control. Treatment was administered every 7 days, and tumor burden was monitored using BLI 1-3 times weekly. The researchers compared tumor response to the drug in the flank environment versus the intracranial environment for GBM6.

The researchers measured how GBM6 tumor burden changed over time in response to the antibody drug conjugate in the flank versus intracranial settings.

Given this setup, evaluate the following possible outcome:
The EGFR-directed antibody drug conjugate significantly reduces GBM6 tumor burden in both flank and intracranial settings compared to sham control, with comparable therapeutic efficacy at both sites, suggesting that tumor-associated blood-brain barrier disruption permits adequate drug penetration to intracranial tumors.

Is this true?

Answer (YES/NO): NO